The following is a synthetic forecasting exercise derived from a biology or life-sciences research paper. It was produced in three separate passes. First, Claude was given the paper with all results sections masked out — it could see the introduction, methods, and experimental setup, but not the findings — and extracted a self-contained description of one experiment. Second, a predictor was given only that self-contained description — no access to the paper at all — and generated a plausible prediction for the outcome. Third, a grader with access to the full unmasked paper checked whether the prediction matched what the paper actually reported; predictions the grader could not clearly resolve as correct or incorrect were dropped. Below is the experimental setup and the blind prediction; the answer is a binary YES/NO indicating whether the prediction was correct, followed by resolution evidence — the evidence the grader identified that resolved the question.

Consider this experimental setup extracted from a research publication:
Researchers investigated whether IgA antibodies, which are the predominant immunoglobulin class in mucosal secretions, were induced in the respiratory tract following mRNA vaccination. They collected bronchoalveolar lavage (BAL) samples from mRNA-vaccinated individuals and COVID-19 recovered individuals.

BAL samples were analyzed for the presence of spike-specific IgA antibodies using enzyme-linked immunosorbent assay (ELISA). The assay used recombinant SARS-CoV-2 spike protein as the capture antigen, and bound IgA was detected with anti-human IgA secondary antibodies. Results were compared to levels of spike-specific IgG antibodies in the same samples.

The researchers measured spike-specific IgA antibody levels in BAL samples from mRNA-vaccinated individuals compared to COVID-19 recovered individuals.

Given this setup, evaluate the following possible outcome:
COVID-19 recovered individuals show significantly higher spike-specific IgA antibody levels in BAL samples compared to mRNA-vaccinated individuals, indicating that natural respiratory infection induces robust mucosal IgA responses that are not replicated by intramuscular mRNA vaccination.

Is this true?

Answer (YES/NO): YES